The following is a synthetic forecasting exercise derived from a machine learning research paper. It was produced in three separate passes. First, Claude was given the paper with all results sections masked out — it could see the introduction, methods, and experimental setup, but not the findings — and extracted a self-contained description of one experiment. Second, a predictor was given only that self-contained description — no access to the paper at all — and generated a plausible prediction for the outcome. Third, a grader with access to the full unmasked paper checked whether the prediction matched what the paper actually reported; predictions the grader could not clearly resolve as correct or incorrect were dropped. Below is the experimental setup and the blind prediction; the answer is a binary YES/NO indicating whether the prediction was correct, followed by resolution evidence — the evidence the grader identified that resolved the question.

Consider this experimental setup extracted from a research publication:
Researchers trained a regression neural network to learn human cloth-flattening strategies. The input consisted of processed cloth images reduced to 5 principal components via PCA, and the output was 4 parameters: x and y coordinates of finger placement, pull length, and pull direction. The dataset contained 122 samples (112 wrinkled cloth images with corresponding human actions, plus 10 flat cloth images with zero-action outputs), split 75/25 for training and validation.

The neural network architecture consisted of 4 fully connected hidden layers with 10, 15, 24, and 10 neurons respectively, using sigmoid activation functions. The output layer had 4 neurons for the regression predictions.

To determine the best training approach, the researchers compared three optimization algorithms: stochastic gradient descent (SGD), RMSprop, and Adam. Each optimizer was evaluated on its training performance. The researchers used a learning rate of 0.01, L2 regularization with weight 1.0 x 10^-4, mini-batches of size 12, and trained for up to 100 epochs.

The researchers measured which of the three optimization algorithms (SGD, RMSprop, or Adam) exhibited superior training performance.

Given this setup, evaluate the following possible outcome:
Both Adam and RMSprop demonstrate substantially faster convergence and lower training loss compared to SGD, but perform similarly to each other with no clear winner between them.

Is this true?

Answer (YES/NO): NO